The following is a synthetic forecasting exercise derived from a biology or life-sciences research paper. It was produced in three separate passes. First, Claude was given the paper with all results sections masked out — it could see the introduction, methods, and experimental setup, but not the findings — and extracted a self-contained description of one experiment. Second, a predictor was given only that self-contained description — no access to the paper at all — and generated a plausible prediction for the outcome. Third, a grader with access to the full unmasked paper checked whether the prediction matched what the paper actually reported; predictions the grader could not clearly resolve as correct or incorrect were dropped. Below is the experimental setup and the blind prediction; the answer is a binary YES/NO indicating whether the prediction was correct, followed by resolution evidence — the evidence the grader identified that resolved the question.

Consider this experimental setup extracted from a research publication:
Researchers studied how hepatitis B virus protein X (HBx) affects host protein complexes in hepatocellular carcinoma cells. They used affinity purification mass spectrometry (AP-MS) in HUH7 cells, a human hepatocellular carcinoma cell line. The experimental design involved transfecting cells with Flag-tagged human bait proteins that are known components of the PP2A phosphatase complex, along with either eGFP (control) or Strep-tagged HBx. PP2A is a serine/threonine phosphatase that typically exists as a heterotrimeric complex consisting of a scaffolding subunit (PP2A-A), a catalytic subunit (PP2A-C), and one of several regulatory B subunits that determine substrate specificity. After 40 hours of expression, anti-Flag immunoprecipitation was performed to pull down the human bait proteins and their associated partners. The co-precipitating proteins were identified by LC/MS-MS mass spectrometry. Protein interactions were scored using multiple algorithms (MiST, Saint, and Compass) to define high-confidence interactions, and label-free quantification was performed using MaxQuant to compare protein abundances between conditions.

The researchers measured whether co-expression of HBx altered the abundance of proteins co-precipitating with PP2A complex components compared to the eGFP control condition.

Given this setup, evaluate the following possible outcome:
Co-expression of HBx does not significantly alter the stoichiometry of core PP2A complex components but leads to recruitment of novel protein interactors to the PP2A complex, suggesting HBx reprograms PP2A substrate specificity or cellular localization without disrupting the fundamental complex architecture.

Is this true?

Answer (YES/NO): NO